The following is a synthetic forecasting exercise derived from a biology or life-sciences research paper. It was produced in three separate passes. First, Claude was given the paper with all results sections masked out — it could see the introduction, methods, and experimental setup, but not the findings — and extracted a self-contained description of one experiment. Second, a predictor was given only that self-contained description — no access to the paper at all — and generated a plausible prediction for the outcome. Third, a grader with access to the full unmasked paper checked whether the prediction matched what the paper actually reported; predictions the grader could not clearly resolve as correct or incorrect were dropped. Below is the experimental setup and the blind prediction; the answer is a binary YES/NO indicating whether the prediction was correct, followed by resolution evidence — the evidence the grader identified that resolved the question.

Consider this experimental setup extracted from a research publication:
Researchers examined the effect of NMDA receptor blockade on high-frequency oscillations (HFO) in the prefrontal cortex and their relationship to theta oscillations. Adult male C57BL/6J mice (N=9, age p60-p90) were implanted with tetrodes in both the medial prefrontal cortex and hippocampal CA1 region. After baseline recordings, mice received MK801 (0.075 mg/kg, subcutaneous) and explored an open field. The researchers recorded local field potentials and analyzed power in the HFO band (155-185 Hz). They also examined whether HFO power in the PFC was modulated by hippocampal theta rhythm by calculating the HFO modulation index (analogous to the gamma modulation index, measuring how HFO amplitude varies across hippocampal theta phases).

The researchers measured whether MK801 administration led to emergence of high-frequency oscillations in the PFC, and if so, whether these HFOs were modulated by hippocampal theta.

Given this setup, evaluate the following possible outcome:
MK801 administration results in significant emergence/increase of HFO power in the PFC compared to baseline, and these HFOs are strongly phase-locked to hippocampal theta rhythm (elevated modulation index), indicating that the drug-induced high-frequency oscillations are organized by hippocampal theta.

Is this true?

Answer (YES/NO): NO